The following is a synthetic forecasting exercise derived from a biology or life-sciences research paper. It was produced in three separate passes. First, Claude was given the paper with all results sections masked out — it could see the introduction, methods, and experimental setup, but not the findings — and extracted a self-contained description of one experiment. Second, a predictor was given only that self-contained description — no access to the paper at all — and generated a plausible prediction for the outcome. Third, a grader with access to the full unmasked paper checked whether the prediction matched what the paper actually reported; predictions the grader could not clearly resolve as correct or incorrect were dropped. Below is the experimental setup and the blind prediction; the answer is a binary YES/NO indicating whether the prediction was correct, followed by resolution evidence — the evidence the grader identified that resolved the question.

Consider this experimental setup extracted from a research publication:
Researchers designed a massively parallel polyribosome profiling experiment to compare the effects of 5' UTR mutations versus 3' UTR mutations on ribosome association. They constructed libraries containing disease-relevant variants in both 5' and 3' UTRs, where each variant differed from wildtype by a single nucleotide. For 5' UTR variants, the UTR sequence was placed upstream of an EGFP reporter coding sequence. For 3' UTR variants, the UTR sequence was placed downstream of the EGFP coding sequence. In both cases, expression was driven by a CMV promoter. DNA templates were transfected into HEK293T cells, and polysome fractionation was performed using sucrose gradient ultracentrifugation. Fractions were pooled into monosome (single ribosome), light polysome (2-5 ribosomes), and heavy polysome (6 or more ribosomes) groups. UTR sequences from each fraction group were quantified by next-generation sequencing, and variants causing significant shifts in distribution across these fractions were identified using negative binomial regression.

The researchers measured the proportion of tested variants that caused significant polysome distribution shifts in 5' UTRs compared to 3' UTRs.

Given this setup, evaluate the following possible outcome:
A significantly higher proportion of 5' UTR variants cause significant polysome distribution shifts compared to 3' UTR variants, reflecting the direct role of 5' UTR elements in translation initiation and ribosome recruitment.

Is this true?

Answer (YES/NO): NO